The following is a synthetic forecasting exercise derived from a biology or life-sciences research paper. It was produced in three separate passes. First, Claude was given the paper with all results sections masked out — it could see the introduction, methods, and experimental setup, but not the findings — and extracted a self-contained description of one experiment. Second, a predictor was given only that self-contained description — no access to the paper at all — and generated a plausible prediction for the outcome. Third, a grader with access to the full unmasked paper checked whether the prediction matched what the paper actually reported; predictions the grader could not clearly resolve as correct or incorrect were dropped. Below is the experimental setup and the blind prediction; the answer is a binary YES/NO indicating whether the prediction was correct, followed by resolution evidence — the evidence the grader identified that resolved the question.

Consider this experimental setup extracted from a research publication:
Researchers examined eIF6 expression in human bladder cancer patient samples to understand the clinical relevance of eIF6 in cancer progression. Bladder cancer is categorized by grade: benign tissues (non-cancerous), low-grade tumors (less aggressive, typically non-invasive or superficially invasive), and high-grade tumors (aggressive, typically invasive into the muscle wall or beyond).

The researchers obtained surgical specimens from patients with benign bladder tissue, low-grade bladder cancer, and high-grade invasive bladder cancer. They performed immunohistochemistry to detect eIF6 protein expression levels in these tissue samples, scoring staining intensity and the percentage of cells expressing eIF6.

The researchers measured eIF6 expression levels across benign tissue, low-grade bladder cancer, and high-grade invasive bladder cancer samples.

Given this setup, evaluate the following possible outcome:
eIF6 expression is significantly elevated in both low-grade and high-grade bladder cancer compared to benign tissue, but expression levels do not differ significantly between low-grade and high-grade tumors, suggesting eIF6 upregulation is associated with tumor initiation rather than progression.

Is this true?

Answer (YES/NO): NO